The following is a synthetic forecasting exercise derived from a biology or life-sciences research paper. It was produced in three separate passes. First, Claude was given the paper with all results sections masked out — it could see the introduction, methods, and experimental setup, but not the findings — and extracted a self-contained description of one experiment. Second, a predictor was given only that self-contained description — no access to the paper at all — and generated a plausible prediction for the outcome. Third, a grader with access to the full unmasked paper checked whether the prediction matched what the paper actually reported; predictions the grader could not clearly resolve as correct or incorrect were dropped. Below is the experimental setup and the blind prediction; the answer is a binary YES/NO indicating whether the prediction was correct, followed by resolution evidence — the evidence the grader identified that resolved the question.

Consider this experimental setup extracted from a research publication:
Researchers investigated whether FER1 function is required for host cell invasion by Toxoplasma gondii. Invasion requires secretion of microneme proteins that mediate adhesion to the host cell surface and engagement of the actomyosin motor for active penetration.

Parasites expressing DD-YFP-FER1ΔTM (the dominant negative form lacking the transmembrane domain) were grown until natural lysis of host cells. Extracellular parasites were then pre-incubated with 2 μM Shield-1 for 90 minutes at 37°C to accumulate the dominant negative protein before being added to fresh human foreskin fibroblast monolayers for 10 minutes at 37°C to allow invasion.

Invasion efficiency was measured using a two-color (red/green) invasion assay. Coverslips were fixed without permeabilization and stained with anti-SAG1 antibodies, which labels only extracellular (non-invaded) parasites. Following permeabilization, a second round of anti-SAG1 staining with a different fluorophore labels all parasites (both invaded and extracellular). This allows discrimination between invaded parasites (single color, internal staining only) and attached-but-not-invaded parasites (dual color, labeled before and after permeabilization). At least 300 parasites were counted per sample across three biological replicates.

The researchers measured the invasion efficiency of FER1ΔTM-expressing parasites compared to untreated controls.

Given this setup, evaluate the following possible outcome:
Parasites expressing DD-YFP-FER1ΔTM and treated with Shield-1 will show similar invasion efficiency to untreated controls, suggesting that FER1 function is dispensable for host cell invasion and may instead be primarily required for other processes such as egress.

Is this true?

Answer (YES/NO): NO